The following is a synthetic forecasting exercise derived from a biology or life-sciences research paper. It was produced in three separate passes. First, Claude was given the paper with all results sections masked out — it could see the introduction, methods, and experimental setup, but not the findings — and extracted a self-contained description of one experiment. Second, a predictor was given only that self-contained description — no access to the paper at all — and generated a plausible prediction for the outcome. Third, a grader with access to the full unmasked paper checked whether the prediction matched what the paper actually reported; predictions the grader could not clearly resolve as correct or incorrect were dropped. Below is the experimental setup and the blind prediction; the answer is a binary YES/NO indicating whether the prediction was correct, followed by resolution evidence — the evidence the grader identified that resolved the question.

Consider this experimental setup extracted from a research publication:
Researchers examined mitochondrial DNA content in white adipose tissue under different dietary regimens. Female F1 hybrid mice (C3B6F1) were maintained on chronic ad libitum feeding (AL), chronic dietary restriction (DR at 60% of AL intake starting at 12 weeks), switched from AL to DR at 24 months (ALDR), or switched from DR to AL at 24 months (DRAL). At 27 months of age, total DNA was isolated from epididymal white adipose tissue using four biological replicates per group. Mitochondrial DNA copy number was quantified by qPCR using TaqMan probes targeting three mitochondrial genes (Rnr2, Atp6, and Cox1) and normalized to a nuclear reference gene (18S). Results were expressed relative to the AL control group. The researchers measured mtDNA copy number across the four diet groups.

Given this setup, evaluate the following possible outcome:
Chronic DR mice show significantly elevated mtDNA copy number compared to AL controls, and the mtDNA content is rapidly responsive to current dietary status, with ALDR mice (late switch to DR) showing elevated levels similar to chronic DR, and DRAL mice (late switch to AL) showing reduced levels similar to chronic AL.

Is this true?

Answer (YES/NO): NO